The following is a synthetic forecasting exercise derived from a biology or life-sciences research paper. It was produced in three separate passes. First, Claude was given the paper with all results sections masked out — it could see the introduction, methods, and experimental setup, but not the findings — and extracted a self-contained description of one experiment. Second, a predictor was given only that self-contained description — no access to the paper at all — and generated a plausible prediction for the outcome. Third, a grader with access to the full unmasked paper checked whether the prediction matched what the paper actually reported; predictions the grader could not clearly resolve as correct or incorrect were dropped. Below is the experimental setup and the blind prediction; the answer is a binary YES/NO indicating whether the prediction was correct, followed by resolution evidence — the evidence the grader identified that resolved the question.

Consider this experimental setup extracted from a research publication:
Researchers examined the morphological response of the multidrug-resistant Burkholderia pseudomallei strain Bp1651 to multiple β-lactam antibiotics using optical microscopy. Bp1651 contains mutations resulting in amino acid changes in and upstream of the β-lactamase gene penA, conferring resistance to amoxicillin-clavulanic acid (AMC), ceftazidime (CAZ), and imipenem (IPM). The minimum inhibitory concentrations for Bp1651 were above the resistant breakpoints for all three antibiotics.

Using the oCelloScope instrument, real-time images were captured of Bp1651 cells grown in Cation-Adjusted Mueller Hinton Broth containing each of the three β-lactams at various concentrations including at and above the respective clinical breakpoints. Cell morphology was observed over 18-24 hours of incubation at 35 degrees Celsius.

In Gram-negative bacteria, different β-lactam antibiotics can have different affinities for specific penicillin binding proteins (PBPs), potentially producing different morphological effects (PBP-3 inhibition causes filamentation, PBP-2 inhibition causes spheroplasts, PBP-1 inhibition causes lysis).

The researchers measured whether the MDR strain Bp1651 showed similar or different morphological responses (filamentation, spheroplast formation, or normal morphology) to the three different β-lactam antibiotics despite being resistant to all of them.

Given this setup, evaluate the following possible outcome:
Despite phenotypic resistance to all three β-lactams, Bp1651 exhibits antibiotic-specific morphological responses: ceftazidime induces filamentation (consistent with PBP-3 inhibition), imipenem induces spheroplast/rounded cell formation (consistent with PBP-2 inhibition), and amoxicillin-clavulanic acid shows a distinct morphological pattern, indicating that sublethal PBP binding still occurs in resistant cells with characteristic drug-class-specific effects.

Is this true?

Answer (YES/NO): NO